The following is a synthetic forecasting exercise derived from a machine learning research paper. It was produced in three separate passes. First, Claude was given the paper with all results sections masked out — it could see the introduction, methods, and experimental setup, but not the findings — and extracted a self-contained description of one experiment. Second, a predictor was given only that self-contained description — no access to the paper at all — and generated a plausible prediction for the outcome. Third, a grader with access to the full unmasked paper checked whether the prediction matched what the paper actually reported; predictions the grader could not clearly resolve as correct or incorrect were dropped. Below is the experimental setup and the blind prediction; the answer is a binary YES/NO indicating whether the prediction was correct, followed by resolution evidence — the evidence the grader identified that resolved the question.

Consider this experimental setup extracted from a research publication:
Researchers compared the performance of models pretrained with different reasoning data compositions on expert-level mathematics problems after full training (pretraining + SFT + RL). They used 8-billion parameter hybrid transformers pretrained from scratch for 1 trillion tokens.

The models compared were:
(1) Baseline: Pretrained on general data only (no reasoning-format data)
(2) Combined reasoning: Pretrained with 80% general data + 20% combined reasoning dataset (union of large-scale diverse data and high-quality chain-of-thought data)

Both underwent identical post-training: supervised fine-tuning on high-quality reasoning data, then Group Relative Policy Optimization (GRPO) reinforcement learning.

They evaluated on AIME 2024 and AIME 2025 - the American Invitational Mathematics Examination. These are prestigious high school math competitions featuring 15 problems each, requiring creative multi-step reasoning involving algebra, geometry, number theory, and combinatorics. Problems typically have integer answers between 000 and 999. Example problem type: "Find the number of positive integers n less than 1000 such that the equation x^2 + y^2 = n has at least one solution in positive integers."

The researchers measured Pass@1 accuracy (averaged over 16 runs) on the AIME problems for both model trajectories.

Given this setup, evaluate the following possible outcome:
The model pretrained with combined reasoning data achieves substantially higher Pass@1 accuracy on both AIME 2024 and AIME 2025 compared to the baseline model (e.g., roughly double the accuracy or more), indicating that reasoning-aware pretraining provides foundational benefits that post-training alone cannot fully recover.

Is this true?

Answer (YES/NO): YES